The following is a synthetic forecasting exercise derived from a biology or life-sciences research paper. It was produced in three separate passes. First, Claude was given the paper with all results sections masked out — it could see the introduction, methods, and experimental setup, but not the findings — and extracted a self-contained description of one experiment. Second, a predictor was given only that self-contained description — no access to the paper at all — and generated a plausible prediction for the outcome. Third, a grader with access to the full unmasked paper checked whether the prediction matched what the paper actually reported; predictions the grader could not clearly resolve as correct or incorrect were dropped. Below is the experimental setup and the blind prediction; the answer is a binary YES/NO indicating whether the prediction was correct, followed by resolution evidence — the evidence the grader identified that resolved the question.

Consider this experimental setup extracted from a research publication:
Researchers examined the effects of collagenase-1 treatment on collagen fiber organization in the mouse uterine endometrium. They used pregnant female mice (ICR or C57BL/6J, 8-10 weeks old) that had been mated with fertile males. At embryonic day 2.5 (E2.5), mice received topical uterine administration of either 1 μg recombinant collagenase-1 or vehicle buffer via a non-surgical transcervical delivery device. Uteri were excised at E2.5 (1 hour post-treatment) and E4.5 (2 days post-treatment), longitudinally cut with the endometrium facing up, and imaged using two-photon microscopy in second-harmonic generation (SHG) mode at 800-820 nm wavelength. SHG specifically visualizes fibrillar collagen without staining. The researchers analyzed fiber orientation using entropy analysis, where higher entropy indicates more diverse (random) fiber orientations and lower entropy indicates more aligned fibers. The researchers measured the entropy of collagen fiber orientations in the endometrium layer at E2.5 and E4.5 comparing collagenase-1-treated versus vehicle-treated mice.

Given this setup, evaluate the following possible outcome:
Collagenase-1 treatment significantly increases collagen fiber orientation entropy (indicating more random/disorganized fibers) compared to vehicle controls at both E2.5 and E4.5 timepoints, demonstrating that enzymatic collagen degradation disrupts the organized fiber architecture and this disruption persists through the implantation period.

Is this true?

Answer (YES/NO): YES